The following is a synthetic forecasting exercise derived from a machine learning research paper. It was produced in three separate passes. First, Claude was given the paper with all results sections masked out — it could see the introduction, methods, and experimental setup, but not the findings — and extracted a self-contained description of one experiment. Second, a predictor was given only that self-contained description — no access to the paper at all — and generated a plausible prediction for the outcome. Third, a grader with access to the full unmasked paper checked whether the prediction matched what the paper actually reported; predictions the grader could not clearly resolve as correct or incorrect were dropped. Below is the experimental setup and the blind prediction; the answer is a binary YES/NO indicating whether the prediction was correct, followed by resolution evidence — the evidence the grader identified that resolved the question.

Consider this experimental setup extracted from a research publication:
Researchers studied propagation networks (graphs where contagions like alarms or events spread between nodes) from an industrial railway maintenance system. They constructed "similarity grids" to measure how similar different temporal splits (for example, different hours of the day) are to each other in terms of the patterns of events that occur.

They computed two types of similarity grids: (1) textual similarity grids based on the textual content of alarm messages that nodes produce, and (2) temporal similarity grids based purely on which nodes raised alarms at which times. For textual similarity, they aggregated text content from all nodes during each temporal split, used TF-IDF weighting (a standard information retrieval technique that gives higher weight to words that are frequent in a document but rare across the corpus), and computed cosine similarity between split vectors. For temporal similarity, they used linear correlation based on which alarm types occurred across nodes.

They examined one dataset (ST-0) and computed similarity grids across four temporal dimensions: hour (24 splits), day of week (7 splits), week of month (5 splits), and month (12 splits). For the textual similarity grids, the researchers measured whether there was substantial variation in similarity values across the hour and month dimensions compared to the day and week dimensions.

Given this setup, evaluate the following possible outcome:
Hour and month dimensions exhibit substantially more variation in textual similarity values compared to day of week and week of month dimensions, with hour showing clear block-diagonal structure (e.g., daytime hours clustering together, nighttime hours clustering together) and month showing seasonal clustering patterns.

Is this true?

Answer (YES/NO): NO